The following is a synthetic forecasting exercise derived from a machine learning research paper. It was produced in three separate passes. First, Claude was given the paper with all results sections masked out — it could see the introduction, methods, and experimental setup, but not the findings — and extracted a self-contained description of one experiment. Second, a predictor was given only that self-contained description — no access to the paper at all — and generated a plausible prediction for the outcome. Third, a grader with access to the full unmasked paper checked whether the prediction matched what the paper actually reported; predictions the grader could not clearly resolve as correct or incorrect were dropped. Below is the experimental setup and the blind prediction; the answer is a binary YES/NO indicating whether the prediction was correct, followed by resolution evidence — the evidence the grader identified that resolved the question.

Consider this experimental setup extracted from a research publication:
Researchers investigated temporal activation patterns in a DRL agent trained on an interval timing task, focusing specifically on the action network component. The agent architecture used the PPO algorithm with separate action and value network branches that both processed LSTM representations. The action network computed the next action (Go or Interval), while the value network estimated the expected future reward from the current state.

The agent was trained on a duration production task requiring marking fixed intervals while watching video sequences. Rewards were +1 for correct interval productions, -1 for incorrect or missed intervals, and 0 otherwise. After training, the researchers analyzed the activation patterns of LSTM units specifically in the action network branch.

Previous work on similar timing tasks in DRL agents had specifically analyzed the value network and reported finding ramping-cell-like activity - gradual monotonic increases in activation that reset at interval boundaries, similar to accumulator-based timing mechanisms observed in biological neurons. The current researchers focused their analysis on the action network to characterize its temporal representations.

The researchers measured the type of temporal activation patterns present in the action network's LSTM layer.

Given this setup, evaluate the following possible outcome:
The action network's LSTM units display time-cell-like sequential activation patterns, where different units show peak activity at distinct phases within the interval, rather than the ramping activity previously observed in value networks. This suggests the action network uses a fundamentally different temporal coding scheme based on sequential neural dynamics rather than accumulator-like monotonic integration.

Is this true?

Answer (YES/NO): NO